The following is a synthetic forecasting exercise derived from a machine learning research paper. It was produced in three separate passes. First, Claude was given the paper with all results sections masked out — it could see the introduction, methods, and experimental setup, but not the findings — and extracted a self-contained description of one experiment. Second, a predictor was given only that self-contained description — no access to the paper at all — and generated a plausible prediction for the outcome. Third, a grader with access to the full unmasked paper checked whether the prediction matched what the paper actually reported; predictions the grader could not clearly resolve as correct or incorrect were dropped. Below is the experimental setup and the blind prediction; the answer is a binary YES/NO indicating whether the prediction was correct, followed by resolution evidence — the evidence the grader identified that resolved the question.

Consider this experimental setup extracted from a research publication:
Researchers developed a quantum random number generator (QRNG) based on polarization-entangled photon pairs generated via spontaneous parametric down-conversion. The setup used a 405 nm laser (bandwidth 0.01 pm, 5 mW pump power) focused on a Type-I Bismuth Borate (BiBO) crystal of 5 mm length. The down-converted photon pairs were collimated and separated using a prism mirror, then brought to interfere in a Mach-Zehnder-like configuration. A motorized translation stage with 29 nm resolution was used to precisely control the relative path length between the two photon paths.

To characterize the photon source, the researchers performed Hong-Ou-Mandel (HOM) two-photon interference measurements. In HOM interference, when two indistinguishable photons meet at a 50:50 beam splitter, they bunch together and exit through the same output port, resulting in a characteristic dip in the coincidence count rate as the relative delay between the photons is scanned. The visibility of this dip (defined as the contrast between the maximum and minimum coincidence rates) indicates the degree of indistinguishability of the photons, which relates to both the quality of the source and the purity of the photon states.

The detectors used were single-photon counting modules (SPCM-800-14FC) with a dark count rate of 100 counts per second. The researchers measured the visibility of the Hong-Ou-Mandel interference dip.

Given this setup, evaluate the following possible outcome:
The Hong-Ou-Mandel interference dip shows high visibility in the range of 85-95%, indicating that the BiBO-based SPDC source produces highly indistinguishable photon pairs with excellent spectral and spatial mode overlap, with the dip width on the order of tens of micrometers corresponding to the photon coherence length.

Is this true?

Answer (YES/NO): NO